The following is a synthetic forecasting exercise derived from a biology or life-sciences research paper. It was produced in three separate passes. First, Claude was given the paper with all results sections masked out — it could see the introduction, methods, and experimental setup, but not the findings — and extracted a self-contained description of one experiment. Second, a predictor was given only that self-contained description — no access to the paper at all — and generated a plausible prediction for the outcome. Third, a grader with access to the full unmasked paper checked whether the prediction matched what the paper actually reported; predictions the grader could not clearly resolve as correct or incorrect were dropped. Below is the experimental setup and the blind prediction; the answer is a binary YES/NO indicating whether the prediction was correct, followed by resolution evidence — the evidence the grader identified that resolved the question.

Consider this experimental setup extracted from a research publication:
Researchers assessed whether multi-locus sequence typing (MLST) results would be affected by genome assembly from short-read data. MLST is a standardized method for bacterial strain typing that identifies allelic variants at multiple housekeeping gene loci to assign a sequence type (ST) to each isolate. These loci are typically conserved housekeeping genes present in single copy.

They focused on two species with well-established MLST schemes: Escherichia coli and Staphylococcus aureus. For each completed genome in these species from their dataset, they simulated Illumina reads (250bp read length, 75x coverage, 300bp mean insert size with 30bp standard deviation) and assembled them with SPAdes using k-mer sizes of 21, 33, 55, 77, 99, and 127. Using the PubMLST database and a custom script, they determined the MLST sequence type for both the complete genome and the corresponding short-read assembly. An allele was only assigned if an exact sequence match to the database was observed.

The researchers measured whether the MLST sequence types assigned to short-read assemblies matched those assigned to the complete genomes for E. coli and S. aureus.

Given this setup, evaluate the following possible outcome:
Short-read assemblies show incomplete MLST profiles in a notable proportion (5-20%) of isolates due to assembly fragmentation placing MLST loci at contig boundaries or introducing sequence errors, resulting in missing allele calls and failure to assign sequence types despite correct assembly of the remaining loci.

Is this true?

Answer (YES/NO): NO